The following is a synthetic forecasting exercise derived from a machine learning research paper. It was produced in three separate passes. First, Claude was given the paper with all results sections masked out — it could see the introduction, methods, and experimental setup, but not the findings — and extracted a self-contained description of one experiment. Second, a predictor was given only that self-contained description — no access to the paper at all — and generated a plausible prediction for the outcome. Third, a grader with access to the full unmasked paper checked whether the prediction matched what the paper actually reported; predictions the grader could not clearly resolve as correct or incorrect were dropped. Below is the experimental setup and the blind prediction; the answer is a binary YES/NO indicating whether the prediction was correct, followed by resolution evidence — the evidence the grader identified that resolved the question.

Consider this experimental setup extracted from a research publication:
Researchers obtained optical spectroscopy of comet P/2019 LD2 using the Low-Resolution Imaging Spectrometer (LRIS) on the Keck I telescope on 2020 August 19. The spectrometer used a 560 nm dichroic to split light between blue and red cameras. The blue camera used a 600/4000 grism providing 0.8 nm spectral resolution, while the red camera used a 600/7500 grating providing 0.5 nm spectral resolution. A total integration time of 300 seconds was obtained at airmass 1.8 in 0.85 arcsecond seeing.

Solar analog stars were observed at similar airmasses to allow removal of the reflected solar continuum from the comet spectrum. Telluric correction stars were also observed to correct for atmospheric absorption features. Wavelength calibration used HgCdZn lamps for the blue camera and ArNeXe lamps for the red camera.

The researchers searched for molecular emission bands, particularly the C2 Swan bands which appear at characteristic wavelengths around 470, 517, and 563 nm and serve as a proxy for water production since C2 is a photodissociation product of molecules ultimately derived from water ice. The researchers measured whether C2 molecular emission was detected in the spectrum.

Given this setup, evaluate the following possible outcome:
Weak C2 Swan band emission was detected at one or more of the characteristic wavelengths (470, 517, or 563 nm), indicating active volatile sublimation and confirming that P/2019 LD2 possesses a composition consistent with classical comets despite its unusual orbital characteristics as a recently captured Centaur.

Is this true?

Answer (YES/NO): NO